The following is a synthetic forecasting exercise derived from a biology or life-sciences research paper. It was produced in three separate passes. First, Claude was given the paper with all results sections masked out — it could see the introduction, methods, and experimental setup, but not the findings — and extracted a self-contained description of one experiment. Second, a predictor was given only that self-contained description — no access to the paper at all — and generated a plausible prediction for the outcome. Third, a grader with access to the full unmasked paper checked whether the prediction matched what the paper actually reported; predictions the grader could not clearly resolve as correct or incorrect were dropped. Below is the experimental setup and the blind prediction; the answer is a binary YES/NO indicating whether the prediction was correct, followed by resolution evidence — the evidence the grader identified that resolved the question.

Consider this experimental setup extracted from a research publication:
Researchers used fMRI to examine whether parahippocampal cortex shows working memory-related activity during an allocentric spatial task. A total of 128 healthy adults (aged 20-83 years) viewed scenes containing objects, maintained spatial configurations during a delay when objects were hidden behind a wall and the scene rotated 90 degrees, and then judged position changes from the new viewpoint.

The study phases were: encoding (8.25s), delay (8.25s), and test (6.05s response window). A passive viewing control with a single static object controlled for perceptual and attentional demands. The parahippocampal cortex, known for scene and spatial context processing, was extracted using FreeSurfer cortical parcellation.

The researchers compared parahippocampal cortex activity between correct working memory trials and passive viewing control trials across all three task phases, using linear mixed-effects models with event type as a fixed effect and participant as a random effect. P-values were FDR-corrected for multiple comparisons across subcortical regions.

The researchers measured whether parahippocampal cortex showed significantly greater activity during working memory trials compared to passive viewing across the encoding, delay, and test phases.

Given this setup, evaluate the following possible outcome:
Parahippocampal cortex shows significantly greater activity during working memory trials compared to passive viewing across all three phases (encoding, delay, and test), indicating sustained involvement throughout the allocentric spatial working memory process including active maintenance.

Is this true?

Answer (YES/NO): NO